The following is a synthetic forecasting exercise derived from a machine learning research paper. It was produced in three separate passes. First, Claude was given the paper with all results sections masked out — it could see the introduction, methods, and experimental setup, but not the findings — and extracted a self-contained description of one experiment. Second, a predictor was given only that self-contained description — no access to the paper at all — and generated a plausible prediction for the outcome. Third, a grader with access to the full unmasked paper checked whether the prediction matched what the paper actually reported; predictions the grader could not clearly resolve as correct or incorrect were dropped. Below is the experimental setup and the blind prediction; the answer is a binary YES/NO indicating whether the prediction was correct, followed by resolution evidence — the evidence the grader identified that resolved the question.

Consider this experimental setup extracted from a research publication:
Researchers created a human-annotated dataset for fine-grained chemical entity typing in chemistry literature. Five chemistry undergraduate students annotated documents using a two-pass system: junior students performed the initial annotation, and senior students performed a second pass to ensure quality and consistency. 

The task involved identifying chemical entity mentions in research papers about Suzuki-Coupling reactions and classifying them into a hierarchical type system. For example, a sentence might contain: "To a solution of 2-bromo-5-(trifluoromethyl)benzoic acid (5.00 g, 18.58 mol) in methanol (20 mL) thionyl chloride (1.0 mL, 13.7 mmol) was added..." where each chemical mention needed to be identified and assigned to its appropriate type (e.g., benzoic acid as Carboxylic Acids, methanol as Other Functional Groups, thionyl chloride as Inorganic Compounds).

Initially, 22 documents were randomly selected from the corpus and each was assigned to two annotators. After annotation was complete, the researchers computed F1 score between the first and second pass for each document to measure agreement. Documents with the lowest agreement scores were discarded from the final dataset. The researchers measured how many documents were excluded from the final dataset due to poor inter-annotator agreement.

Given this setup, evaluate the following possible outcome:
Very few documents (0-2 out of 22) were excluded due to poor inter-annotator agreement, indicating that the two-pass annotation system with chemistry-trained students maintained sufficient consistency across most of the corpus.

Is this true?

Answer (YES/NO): YES